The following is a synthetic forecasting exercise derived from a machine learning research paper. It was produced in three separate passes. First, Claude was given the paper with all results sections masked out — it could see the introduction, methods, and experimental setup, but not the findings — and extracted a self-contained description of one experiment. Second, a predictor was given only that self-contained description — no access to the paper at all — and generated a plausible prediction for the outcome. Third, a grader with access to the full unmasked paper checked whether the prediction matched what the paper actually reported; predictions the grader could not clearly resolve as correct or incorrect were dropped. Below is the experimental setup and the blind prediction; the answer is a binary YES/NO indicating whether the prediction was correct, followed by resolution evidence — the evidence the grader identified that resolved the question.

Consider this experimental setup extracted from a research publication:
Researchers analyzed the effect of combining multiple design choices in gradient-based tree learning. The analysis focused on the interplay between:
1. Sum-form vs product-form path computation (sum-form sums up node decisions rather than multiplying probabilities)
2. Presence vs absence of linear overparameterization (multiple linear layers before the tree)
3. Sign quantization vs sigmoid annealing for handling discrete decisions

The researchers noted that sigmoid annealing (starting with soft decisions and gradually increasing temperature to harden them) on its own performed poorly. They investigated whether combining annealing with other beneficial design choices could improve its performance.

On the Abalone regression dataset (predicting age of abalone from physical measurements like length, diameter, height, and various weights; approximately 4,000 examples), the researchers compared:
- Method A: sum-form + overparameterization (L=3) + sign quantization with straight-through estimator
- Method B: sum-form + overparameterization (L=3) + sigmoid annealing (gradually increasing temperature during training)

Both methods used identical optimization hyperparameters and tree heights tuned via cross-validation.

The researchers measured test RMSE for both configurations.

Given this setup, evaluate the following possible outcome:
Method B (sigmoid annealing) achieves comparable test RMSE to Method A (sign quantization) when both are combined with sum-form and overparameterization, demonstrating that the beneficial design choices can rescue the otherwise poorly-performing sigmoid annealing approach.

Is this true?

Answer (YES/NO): NO